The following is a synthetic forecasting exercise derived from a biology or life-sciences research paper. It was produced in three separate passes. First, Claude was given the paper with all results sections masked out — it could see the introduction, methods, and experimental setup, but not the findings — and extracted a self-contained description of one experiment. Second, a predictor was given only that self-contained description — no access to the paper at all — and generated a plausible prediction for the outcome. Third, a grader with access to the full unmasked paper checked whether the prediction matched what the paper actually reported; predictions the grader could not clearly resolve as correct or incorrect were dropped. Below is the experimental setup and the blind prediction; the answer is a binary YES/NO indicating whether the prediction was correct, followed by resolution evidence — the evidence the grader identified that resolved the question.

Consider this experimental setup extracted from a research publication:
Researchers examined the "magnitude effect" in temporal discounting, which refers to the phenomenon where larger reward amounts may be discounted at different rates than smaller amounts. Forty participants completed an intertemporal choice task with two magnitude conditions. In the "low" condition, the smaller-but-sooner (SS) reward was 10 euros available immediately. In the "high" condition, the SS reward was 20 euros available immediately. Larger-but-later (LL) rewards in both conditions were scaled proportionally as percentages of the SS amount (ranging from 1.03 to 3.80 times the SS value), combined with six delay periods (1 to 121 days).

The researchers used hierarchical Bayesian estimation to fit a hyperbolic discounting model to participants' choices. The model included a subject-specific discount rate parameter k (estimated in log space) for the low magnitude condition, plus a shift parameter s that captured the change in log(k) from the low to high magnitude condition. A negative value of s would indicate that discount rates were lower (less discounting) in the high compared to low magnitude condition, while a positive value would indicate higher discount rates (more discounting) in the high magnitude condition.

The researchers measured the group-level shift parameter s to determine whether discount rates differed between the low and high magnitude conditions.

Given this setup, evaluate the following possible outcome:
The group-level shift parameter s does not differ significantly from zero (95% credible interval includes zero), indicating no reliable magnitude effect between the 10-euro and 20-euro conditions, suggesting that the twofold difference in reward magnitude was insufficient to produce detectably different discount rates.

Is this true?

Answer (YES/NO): NO